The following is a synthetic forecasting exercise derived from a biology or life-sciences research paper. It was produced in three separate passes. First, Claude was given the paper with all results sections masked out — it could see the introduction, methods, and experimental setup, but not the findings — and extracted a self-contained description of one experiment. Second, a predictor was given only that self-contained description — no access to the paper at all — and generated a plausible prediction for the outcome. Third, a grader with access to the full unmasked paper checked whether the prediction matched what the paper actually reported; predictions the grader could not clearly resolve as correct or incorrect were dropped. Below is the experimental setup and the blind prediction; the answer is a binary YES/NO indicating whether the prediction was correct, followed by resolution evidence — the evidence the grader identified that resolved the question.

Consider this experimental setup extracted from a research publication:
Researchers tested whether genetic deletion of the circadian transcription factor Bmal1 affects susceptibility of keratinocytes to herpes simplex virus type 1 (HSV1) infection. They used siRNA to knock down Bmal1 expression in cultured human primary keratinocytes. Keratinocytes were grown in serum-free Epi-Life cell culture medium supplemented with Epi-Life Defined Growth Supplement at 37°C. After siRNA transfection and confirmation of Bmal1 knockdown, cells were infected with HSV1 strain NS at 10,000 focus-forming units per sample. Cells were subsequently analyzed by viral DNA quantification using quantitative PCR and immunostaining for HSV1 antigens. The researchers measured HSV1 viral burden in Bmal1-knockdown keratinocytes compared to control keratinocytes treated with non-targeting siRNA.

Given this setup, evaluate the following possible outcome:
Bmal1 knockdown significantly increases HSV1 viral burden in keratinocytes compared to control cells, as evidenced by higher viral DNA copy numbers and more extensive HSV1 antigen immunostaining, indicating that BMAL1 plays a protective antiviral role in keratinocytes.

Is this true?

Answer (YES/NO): YES